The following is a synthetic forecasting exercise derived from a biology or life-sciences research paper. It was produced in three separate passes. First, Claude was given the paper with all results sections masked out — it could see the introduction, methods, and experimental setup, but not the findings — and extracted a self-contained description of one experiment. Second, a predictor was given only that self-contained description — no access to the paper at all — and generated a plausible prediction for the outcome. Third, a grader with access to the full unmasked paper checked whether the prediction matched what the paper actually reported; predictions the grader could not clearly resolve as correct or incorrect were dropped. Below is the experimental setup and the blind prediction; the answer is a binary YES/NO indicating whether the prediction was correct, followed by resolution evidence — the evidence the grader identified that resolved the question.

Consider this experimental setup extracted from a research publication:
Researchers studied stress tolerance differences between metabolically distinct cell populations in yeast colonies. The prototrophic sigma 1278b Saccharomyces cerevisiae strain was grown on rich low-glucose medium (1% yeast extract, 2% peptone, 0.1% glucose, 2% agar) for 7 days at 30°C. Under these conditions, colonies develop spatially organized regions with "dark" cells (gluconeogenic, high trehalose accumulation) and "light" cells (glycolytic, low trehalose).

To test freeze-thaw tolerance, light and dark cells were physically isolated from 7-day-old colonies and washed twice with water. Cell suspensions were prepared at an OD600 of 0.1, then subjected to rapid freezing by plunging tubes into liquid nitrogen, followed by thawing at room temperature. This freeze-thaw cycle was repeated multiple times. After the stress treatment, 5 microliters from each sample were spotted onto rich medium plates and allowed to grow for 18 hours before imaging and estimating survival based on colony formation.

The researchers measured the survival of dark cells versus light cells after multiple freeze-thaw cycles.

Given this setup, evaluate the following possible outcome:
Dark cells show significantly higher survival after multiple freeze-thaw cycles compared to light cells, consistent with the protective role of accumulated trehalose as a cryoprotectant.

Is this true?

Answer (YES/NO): YES